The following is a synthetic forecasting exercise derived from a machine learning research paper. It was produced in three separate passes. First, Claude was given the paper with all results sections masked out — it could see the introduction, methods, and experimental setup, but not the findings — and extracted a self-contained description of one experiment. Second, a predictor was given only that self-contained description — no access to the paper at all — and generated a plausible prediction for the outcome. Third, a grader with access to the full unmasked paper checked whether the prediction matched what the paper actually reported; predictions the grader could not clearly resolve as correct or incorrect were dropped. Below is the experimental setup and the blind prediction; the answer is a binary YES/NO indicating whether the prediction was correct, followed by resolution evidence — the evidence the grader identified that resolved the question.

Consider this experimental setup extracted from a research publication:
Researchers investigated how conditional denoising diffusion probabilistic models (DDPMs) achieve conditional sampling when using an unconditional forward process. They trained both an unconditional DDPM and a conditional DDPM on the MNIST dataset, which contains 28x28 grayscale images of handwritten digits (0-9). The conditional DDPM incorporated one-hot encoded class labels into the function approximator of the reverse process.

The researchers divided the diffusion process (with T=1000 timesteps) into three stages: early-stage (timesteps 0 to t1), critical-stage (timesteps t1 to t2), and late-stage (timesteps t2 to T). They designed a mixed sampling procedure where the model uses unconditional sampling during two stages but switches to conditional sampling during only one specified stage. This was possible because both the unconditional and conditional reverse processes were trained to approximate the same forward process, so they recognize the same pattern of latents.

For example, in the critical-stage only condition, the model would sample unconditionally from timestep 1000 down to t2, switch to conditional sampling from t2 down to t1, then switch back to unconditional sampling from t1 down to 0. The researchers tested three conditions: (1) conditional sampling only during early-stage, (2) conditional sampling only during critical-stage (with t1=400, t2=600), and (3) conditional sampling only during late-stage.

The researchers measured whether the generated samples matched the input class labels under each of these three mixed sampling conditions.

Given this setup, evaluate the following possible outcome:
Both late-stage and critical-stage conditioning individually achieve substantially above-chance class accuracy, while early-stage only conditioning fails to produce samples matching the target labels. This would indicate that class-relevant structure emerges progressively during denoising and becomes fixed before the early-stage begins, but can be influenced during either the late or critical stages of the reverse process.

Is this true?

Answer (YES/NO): NO